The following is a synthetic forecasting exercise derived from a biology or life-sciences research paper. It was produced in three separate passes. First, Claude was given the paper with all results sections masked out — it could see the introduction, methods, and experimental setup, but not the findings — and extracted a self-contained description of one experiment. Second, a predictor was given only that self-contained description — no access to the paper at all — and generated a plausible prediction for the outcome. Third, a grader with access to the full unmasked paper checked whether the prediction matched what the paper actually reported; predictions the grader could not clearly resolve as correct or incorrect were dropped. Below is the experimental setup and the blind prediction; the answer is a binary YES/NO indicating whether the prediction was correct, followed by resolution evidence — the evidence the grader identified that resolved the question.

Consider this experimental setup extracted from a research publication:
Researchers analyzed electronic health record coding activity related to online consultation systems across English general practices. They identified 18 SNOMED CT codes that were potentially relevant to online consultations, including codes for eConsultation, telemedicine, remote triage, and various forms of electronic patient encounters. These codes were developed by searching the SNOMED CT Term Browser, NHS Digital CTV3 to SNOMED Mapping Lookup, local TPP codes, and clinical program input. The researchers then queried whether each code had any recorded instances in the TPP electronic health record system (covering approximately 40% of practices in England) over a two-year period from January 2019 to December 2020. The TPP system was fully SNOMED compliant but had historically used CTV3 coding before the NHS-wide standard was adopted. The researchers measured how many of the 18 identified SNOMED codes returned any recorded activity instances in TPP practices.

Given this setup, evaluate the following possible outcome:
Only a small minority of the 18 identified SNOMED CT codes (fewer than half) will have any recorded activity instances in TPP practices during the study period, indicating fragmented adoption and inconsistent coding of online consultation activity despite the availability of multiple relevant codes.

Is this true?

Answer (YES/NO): YES